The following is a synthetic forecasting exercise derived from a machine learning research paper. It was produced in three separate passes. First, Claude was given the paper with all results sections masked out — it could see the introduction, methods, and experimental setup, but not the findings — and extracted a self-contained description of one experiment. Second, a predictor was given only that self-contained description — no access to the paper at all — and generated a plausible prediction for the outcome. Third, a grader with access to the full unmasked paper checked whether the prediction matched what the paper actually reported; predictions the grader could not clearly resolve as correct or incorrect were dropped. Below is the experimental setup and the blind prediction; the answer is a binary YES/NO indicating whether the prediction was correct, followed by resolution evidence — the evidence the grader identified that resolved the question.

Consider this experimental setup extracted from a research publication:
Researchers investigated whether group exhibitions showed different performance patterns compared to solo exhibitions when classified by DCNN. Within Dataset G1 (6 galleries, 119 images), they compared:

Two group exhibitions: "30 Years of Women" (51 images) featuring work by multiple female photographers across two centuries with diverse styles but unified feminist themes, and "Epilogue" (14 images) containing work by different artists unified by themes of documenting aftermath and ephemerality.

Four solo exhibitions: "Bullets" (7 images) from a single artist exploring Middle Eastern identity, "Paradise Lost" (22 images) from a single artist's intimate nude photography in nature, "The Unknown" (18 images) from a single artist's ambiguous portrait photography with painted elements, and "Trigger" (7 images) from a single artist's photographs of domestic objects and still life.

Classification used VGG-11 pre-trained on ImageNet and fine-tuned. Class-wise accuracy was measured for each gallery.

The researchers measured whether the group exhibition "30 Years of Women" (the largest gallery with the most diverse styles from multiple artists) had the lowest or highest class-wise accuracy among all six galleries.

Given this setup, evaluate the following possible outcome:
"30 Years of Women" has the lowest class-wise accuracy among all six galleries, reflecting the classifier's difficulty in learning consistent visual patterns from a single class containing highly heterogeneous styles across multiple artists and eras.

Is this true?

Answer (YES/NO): NO